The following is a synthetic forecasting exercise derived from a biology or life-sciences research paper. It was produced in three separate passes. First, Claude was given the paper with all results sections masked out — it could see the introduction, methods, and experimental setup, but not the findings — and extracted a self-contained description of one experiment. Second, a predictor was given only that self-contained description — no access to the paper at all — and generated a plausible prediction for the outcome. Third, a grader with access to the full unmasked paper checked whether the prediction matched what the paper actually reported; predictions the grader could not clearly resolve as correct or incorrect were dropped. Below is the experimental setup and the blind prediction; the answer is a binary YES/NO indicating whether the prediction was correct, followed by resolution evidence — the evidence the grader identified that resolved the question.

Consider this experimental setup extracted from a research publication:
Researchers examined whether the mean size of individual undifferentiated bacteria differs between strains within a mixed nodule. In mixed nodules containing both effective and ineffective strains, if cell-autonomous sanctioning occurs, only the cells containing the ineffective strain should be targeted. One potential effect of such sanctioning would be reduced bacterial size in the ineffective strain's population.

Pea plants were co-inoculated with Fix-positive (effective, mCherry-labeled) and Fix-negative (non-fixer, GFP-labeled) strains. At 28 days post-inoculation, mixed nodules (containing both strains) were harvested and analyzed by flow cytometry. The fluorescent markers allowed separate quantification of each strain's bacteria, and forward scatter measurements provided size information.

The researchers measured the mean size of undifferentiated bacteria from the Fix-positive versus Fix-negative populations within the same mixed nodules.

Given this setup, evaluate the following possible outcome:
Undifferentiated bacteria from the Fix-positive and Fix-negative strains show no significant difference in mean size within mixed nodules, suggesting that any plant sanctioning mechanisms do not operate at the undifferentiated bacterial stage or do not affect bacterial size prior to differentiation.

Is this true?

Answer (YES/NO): YES